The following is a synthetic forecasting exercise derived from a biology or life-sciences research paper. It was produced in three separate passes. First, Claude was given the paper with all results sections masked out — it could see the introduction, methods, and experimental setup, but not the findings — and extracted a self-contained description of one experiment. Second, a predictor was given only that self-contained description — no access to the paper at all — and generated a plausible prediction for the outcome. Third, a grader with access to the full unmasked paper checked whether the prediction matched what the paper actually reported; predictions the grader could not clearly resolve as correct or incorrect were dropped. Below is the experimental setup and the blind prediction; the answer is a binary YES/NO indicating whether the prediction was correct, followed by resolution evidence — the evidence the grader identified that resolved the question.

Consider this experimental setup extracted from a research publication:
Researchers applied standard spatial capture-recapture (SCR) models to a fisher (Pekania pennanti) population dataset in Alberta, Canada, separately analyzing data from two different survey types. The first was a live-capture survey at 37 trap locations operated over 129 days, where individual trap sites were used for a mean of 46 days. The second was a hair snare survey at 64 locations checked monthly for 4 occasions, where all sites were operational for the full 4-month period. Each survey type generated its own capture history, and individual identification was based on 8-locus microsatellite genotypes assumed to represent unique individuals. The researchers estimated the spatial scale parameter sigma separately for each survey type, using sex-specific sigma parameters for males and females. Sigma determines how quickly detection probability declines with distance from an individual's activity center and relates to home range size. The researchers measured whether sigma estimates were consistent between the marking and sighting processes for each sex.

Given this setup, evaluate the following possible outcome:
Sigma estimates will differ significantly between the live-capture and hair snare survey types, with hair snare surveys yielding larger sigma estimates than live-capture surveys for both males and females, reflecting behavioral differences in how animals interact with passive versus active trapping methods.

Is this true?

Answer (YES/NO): NO